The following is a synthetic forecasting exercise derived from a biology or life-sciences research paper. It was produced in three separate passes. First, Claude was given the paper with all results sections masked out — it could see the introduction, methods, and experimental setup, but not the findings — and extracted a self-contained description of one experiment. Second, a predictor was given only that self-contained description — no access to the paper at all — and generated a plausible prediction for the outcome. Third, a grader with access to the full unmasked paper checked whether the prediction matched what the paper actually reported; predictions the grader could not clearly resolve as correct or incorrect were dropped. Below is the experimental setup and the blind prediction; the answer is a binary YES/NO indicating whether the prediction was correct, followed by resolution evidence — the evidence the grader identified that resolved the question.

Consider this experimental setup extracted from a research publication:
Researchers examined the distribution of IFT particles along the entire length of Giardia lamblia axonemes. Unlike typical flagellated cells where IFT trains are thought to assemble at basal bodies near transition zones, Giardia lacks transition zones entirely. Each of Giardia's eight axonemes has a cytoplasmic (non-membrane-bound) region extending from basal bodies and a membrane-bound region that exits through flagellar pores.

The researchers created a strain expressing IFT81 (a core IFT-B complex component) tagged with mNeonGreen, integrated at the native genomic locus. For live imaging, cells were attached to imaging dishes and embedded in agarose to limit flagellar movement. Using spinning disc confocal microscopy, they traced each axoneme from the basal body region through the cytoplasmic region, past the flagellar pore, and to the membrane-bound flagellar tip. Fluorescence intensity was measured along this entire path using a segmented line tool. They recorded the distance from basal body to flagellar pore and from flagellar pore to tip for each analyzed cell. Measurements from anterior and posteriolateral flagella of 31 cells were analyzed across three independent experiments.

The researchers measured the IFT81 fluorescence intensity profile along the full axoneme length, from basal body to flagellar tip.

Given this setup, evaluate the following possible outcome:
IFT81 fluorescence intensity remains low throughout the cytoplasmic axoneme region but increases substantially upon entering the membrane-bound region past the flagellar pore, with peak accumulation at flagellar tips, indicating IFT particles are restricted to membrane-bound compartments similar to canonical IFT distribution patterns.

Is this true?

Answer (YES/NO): NO